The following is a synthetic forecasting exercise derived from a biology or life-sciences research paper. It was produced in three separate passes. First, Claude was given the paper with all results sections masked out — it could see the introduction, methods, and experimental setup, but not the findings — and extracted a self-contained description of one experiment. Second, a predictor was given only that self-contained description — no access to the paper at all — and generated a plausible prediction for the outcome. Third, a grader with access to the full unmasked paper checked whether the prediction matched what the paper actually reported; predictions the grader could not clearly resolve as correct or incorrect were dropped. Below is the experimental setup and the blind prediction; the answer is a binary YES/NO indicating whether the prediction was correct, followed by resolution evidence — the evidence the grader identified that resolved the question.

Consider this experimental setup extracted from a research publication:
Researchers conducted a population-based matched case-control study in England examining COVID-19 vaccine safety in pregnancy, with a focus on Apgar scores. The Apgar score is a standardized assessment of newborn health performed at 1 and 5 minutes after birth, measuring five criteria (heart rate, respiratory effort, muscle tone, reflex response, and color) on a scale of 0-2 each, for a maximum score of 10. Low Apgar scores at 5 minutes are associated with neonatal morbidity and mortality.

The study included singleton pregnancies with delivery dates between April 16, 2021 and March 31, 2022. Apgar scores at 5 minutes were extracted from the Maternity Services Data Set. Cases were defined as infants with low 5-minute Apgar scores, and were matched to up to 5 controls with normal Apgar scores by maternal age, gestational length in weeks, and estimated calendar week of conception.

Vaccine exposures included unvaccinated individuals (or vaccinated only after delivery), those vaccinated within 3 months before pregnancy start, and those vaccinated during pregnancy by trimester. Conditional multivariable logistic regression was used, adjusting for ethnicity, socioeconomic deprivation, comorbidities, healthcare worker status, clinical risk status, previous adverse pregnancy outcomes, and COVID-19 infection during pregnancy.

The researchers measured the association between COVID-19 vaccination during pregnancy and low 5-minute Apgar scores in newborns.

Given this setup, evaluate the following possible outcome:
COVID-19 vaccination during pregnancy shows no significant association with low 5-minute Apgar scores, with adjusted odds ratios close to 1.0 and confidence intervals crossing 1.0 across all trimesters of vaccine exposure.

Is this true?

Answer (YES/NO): NO